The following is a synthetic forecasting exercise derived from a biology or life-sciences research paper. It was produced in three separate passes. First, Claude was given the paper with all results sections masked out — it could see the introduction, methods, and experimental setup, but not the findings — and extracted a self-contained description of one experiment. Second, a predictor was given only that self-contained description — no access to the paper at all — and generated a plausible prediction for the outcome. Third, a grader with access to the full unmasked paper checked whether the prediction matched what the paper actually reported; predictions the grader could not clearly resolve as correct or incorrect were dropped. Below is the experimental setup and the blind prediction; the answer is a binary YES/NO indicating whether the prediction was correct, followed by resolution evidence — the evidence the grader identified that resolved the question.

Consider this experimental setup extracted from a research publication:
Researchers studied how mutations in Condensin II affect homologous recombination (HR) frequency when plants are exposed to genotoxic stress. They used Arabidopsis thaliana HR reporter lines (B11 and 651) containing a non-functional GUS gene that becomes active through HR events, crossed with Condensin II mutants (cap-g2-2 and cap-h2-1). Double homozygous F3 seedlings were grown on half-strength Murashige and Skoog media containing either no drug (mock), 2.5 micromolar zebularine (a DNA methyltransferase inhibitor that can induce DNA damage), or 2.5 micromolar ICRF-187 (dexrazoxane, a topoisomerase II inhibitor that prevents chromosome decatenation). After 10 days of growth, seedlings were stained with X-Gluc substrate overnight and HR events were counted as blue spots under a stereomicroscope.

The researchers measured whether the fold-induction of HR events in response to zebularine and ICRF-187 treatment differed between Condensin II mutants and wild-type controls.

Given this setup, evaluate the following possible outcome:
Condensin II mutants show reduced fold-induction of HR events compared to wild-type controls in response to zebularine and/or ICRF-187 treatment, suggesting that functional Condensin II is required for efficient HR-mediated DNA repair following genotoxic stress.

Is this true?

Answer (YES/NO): NO